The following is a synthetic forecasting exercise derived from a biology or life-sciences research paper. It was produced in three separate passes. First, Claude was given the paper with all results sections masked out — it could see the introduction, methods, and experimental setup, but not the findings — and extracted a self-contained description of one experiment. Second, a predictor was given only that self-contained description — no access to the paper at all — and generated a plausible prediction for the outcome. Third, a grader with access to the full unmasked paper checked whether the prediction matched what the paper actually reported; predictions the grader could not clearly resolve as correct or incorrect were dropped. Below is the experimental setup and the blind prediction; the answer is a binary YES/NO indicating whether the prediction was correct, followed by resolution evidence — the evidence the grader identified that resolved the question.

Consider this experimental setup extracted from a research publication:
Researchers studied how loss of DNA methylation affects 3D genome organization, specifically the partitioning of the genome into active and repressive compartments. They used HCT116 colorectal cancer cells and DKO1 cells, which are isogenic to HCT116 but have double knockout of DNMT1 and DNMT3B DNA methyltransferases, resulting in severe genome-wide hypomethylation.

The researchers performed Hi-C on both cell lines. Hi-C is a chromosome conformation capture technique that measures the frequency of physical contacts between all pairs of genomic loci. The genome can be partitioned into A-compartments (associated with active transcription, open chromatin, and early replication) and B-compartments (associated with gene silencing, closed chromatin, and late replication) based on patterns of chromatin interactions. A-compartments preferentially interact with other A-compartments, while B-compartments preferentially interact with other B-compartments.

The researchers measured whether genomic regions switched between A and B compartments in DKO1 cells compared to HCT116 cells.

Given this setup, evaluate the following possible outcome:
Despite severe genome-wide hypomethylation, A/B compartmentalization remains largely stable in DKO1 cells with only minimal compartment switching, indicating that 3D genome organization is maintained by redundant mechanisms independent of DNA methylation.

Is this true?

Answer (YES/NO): NO